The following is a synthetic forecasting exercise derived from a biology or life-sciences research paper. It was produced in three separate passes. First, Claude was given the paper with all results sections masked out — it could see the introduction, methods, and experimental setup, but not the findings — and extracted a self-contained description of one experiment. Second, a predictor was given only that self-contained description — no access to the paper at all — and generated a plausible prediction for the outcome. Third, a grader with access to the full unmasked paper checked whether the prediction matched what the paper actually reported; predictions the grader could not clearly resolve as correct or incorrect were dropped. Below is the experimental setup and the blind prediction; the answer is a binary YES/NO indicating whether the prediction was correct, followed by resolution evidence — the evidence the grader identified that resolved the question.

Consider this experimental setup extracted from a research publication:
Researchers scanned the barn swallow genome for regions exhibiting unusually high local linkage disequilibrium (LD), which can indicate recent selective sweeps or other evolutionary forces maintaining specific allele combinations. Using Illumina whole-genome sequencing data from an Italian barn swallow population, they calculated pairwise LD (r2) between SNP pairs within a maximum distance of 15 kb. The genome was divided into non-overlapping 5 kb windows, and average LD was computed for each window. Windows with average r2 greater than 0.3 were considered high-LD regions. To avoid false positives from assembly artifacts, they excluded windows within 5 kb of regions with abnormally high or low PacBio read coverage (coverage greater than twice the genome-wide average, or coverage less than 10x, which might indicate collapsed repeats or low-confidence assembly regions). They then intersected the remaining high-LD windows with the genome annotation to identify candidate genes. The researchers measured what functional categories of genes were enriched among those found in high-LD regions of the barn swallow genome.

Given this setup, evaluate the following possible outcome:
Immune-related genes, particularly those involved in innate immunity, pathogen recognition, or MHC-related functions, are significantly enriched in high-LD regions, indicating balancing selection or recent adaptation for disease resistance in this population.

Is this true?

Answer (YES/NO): NO